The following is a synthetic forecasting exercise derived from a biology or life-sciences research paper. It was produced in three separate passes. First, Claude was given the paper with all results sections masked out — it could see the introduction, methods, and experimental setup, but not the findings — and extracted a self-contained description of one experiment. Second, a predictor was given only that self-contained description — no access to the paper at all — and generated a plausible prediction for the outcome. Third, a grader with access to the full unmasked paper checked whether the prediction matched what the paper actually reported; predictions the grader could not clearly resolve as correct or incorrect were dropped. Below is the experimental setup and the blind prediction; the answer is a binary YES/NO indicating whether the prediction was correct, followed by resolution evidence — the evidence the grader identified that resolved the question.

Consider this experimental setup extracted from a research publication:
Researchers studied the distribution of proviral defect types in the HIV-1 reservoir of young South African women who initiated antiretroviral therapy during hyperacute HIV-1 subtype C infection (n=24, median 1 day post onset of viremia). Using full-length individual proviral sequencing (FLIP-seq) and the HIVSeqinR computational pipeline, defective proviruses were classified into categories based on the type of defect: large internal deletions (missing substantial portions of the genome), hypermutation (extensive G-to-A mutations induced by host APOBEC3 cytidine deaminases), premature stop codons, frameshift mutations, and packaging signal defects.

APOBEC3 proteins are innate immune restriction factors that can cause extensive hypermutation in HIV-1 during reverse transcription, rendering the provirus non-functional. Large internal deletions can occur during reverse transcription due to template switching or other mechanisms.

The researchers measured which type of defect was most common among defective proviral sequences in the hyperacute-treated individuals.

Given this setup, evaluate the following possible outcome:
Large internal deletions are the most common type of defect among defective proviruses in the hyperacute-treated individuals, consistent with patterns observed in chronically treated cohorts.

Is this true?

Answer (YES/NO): YES